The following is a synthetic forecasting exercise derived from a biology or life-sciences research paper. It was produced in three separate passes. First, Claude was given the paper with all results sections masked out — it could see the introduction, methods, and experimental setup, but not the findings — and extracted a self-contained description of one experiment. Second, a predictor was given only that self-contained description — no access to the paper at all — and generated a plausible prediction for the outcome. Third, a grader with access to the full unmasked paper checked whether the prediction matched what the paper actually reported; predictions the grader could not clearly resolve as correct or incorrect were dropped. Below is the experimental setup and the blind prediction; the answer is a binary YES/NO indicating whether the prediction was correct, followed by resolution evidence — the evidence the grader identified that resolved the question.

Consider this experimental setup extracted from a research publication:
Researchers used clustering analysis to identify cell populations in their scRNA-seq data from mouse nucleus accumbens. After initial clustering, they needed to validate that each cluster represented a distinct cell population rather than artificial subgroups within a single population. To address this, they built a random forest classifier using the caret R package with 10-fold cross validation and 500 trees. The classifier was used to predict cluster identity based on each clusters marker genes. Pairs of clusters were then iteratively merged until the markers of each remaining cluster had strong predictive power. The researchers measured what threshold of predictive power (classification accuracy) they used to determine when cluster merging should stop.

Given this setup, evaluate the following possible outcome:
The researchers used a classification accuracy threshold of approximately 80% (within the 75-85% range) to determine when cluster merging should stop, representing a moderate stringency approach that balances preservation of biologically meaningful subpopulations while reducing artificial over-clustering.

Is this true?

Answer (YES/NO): YES